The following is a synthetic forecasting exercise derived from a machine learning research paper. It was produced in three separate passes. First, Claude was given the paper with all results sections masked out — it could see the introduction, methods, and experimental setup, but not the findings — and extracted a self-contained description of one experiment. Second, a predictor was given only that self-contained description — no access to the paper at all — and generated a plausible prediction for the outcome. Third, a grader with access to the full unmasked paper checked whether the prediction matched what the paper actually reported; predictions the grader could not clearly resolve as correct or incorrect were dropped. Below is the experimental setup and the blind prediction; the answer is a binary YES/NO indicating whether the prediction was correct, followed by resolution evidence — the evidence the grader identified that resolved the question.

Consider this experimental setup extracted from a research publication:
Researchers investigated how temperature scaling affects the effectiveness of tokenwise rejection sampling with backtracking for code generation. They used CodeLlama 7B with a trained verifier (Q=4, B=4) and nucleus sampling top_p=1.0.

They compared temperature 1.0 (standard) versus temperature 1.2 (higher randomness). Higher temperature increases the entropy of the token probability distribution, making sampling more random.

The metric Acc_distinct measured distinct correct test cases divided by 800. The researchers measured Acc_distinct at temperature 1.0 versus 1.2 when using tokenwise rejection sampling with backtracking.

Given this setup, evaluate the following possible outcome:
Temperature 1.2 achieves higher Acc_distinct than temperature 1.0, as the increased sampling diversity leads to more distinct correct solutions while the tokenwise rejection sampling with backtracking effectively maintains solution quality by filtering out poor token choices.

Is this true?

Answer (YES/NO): NO